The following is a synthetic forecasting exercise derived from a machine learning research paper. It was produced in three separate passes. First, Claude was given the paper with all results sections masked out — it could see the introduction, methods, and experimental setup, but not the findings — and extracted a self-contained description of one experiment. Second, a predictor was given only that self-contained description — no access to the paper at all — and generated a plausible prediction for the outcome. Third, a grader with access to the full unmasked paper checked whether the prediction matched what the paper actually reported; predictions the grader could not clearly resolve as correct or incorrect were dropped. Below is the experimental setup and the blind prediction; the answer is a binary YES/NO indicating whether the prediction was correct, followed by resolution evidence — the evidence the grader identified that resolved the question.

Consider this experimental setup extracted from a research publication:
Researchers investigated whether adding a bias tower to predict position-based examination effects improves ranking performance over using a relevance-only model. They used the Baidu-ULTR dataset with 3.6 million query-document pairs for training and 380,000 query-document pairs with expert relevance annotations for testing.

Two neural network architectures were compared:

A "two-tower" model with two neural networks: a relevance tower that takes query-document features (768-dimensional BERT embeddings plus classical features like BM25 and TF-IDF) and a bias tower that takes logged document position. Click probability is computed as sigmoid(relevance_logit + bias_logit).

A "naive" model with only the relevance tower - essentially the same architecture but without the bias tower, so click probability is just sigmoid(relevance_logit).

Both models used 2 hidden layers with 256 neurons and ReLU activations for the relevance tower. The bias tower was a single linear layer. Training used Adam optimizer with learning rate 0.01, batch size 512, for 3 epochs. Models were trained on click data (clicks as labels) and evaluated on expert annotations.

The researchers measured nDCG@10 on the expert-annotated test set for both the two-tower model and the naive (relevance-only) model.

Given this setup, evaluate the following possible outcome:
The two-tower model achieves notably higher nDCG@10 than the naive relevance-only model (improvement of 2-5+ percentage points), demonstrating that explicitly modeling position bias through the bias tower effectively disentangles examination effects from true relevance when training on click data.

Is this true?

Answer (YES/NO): NO